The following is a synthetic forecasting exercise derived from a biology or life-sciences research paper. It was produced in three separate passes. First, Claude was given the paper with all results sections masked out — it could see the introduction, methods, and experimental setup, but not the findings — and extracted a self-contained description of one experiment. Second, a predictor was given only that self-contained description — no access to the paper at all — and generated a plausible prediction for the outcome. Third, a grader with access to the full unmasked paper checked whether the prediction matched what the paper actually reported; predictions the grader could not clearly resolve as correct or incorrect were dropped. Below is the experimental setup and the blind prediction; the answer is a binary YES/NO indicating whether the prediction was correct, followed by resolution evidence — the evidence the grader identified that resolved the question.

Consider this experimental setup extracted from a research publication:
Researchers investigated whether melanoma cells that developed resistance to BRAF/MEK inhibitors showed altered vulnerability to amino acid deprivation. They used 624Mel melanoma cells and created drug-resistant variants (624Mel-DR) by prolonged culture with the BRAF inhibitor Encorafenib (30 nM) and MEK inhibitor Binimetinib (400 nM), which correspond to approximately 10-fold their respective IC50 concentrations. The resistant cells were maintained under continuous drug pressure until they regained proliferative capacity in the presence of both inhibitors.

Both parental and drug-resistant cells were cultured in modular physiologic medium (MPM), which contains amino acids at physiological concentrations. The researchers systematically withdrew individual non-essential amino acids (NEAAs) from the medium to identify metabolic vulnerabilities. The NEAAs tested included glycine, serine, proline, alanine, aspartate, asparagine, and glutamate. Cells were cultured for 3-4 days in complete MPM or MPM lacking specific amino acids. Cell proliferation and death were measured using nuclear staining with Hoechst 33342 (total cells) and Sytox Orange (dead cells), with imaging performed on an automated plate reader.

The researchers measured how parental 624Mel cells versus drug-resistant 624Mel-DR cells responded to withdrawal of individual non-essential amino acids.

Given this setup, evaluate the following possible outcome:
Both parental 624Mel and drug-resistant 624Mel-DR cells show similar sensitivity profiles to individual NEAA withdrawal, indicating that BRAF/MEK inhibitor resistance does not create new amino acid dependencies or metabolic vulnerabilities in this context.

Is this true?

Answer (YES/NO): YES